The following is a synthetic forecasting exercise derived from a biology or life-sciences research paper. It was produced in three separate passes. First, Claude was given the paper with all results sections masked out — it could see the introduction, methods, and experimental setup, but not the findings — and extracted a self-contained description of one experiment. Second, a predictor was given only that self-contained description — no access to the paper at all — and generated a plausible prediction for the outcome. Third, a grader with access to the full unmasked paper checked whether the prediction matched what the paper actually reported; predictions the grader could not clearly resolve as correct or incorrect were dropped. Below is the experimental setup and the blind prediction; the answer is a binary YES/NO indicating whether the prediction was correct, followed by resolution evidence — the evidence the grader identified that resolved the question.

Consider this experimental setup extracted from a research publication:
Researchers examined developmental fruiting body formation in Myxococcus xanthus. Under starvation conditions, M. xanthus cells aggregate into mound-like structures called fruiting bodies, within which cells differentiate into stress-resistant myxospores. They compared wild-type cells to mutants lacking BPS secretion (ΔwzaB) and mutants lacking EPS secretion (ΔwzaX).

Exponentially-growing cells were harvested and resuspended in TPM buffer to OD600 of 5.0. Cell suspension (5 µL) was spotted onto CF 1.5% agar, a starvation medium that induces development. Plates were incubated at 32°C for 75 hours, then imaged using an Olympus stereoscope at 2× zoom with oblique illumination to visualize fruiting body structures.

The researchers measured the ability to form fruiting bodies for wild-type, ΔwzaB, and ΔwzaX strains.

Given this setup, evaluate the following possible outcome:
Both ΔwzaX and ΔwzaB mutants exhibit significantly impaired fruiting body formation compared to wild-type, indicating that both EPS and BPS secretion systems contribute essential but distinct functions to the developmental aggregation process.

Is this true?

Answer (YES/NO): NO